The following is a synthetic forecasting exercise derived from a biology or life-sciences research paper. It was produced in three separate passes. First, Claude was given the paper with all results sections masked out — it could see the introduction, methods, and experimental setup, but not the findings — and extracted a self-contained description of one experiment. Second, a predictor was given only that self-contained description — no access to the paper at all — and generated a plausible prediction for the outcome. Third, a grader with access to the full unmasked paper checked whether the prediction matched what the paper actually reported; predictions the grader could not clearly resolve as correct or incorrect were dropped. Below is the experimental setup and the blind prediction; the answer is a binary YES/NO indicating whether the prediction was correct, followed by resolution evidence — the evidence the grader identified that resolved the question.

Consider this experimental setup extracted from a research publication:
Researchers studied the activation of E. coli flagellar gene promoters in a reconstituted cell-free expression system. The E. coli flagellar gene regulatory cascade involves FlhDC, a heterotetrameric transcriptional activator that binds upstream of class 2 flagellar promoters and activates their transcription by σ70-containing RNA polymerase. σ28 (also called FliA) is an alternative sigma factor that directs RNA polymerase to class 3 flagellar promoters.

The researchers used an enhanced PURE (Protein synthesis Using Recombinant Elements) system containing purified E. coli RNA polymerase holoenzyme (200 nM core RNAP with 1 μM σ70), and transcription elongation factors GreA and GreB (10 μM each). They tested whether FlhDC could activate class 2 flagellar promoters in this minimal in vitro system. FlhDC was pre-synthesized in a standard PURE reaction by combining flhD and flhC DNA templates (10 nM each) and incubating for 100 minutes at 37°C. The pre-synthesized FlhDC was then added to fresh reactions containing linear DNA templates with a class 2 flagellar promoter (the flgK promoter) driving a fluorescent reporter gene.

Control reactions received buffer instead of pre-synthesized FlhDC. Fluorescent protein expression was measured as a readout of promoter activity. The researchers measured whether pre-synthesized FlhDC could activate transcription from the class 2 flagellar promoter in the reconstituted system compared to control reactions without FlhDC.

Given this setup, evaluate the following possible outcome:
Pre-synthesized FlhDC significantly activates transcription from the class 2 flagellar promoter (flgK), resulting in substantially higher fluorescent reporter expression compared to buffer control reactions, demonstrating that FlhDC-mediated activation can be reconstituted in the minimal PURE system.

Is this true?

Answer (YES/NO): NO